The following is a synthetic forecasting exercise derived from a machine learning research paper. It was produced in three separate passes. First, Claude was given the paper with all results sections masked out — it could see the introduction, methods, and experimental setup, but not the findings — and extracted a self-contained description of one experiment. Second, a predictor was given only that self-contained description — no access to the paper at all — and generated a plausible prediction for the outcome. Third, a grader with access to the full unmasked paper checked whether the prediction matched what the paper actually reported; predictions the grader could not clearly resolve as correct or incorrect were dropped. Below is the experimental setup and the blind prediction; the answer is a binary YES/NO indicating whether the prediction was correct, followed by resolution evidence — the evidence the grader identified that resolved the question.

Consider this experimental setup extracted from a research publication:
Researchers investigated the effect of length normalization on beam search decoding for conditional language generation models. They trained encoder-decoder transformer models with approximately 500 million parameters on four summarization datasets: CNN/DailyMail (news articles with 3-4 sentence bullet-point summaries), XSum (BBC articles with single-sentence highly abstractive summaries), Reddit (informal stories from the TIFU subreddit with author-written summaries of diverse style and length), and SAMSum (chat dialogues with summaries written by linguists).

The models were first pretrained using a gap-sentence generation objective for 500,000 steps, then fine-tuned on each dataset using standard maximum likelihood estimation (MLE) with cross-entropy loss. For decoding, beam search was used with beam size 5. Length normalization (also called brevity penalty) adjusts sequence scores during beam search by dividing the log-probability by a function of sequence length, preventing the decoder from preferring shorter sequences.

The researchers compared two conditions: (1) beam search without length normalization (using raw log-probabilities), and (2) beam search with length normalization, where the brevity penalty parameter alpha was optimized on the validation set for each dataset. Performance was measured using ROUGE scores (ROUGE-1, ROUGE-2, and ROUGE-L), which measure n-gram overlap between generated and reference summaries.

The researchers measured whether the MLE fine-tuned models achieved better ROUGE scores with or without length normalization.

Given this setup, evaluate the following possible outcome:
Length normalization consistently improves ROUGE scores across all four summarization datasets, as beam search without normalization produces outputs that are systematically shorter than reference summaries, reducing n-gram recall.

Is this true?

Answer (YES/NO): NO